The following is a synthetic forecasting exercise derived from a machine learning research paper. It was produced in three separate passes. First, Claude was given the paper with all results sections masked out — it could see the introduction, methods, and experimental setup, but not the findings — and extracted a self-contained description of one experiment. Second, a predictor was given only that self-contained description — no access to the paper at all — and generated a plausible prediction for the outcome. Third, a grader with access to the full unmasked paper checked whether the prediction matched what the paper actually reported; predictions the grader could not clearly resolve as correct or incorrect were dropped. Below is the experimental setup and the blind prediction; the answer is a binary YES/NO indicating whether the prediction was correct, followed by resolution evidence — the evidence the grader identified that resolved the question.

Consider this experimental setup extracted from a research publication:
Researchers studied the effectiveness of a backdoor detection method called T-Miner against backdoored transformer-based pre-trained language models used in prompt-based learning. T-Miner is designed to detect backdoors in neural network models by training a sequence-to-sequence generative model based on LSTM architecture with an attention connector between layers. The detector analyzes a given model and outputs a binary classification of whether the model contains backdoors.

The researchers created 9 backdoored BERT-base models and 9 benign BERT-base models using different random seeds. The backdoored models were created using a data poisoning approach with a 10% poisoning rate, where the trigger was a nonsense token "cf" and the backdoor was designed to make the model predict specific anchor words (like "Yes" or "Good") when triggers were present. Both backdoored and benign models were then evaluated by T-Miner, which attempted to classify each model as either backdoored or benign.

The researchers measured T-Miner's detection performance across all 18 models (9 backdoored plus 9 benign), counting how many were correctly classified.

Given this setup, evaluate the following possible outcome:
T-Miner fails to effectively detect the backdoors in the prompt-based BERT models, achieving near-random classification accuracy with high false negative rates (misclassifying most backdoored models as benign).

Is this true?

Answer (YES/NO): YES